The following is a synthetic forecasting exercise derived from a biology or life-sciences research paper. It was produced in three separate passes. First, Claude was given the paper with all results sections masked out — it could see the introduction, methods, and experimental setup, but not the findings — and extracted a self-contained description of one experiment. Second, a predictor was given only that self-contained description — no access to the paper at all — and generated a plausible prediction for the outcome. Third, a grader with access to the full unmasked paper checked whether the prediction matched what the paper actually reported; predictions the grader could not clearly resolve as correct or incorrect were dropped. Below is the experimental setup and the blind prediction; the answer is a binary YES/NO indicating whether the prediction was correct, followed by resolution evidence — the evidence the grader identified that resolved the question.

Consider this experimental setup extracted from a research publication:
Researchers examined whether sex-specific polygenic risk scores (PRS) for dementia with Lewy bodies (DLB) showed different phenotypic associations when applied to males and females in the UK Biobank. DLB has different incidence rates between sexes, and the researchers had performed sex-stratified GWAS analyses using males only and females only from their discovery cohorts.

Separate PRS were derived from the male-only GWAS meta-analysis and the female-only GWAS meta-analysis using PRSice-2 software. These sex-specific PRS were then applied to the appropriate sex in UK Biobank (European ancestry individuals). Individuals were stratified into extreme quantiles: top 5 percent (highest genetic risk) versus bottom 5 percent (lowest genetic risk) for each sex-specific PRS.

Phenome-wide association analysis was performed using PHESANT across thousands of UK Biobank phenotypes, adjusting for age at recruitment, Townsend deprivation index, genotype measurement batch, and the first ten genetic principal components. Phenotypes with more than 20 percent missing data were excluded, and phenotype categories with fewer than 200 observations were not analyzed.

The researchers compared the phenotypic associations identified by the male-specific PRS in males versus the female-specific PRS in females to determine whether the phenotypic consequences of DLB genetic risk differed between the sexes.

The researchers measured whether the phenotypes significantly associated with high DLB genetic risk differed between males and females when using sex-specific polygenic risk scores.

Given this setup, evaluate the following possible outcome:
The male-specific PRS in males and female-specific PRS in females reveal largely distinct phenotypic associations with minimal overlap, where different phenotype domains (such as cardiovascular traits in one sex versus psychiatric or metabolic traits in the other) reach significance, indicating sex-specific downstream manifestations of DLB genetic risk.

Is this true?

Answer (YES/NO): NO